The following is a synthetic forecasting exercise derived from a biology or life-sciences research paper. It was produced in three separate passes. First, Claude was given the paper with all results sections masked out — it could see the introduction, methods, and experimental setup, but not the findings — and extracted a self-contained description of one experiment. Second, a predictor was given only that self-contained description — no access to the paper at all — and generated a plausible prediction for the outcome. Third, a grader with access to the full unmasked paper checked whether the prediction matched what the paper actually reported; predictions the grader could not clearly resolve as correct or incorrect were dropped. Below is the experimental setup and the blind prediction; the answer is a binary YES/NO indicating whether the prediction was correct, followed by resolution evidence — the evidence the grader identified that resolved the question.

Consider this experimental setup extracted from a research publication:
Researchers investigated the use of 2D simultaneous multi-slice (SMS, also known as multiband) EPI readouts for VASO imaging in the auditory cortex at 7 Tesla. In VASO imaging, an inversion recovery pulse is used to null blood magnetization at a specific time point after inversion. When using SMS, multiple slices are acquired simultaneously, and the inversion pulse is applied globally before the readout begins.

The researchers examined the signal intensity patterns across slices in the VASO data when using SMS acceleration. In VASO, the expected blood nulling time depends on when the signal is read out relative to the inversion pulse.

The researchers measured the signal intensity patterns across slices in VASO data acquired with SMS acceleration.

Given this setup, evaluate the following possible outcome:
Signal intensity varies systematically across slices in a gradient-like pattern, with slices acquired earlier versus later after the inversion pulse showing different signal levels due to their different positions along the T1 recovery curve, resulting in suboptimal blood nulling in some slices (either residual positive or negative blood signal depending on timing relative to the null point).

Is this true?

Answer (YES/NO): NO